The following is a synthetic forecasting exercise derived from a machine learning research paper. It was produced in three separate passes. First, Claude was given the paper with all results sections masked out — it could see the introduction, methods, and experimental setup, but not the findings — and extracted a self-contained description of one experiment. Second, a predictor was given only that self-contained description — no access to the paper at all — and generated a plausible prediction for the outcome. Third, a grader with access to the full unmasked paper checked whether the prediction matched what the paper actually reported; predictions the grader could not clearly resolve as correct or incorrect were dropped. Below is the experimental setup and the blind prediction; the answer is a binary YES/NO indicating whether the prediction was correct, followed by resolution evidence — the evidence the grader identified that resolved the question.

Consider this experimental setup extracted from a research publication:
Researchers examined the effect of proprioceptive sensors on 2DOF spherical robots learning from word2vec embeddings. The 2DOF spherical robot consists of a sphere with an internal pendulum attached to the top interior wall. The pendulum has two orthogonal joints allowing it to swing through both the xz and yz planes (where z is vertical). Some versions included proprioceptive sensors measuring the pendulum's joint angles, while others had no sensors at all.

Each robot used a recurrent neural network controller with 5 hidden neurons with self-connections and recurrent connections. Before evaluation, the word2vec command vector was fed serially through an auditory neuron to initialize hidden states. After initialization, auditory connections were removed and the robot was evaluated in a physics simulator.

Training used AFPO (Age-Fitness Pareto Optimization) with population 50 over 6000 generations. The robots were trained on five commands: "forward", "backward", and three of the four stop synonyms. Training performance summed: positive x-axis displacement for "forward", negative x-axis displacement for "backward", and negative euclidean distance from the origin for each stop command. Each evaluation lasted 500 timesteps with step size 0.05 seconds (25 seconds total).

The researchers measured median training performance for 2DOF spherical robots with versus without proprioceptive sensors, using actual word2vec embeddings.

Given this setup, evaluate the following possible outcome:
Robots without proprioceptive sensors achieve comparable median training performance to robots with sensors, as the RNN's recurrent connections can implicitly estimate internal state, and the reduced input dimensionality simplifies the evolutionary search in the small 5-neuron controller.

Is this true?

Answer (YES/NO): NO